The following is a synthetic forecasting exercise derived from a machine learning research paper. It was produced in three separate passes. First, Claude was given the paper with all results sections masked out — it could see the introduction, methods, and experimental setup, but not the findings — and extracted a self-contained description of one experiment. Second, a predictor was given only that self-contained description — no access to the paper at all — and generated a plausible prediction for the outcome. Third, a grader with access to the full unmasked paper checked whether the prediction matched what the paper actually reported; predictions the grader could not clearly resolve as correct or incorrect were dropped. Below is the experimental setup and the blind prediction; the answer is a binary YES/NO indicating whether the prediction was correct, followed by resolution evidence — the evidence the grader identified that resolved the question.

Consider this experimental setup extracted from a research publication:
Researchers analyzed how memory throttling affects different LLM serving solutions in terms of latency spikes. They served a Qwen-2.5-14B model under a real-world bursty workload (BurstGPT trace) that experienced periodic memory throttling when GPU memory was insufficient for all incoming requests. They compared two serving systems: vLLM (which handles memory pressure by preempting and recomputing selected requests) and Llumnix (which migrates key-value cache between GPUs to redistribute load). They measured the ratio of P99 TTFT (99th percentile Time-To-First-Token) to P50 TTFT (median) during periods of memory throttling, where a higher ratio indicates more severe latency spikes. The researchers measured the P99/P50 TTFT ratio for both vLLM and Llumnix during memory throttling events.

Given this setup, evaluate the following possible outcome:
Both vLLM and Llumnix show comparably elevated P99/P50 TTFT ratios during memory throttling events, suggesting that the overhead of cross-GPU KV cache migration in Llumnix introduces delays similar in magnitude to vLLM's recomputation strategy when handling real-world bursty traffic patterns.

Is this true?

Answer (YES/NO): YES